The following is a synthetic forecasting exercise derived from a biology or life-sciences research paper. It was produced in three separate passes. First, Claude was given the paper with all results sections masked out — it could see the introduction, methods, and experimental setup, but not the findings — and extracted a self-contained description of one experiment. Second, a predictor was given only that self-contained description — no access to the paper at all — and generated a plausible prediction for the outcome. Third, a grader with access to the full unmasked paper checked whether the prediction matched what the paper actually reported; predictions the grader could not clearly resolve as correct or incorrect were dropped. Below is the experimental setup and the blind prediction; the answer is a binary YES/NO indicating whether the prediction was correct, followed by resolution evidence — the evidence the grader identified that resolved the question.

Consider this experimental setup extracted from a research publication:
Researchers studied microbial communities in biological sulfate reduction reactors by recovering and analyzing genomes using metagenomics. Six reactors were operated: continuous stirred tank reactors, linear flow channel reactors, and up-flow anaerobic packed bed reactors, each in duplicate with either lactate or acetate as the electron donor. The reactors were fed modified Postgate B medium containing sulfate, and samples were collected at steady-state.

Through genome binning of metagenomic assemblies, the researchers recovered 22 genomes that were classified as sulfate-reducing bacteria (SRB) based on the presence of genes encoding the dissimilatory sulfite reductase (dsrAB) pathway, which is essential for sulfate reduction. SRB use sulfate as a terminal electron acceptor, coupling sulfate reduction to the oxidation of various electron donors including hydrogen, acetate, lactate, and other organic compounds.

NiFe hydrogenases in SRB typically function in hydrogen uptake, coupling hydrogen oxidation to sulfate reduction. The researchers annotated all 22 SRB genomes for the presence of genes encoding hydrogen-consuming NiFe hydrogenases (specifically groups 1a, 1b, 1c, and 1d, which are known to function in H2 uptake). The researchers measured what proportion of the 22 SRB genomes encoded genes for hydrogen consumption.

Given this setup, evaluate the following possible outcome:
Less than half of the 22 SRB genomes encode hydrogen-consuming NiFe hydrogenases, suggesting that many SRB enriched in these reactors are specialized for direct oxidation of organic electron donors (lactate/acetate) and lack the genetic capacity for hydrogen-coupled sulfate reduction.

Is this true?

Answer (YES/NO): NO